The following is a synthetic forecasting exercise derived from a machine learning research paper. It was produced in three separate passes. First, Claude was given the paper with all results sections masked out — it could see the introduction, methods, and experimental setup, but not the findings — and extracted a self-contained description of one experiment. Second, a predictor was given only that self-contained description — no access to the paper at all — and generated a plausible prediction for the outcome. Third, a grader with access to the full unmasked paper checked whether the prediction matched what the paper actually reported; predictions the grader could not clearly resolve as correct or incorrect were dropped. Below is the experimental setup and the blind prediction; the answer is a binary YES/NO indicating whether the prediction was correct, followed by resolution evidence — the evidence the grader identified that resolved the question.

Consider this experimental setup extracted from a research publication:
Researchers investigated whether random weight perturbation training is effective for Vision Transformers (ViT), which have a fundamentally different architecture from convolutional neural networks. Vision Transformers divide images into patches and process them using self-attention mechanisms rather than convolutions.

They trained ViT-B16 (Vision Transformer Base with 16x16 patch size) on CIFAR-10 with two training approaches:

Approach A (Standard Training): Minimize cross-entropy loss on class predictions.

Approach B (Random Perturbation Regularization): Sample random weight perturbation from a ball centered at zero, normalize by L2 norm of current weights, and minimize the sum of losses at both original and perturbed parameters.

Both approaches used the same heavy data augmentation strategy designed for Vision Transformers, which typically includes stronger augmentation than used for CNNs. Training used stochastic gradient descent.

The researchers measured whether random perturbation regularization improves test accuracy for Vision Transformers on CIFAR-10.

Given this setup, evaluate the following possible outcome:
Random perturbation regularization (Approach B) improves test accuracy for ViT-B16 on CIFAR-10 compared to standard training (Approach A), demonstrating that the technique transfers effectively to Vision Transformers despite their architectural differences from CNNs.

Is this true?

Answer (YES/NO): NO